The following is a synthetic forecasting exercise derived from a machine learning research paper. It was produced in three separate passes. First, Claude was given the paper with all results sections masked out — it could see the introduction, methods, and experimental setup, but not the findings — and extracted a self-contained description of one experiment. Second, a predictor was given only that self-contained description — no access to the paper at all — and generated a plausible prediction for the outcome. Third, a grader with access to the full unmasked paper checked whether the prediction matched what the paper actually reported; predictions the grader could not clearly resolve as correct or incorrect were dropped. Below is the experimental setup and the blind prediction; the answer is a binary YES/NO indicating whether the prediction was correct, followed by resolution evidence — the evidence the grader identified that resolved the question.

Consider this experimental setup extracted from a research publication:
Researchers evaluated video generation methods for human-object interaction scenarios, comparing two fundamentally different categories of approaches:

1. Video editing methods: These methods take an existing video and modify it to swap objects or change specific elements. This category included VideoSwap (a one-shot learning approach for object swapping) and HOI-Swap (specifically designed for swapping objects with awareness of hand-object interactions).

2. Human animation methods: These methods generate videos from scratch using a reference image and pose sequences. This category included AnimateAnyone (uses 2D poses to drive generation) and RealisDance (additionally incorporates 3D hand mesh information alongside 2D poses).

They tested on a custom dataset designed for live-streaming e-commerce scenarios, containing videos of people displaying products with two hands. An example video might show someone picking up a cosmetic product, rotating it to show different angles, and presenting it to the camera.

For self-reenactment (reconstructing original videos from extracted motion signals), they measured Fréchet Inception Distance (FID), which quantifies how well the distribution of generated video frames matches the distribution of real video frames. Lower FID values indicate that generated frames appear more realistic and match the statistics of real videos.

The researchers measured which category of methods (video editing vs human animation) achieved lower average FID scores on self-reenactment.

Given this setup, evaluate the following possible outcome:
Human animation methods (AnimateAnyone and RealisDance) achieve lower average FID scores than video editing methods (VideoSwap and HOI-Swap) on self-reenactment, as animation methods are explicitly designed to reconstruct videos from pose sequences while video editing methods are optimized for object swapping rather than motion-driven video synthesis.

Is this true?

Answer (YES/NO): YES